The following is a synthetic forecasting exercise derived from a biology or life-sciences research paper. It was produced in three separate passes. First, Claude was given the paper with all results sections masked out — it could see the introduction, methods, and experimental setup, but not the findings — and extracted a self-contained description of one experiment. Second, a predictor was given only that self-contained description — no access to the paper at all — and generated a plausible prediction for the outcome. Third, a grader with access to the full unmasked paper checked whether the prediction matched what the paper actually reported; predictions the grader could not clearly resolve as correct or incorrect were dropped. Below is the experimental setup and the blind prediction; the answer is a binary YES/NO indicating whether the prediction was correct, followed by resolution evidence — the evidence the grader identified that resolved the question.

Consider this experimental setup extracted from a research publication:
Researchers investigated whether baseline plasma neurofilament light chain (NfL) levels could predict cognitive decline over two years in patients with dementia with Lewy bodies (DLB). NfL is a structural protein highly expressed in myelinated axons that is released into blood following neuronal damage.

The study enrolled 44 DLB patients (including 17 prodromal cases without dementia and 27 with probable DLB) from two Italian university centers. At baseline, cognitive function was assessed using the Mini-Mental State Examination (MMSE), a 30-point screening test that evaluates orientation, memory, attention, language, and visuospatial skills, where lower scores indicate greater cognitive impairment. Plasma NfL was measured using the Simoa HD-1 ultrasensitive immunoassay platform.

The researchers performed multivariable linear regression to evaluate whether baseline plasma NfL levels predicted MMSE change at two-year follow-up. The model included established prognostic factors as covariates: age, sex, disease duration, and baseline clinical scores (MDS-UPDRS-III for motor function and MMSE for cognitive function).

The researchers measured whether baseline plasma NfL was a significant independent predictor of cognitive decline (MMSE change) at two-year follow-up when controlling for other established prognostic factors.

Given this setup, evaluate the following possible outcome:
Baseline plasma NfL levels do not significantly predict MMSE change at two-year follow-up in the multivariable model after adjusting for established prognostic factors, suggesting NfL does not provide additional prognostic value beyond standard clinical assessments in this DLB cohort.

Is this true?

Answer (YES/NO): NO